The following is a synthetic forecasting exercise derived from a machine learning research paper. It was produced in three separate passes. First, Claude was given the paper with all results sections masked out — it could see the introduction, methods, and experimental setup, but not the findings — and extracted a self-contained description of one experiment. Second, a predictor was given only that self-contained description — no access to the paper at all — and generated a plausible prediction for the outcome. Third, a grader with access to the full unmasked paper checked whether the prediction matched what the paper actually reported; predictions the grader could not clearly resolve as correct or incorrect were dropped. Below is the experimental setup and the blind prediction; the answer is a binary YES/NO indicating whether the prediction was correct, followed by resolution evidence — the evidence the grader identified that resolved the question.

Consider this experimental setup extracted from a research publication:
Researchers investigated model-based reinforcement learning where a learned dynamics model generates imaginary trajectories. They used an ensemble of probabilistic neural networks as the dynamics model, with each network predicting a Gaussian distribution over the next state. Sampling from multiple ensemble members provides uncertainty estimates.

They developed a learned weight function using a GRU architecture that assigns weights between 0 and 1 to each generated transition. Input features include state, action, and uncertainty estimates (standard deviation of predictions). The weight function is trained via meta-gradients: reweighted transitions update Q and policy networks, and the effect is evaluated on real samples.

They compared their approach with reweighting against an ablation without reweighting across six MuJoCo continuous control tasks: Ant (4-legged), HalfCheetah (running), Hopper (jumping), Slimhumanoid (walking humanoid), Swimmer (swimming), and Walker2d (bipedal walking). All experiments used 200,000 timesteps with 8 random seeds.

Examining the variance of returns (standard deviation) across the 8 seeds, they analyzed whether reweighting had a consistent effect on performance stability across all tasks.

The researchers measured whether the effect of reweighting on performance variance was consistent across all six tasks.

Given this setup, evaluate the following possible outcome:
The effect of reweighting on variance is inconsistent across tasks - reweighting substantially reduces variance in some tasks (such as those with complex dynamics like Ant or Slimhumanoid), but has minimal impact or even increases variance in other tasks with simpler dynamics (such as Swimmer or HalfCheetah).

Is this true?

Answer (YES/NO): NO